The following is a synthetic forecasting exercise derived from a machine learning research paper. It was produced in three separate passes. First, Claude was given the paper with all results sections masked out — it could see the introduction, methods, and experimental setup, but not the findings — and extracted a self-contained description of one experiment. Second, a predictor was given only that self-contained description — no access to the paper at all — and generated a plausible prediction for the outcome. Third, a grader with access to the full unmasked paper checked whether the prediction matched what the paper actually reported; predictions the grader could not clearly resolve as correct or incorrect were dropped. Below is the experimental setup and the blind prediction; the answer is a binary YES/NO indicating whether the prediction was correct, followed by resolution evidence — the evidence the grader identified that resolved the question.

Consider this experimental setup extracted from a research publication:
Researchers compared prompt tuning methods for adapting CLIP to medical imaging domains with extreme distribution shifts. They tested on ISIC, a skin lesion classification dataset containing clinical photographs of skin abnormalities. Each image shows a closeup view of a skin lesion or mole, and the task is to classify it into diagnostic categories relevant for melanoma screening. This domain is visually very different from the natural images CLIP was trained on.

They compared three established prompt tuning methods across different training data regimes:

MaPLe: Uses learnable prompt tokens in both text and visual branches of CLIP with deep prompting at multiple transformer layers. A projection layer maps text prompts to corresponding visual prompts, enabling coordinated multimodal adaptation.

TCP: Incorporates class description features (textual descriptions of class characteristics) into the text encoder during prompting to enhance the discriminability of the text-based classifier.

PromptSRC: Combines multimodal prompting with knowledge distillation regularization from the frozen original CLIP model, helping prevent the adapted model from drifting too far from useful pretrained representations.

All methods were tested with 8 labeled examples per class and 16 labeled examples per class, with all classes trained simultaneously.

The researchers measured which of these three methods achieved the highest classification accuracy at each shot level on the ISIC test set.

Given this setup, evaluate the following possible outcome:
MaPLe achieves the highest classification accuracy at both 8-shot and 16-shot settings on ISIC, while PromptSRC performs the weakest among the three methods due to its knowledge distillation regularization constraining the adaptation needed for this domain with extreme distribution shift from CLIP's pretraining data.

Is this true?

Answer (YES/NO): NO